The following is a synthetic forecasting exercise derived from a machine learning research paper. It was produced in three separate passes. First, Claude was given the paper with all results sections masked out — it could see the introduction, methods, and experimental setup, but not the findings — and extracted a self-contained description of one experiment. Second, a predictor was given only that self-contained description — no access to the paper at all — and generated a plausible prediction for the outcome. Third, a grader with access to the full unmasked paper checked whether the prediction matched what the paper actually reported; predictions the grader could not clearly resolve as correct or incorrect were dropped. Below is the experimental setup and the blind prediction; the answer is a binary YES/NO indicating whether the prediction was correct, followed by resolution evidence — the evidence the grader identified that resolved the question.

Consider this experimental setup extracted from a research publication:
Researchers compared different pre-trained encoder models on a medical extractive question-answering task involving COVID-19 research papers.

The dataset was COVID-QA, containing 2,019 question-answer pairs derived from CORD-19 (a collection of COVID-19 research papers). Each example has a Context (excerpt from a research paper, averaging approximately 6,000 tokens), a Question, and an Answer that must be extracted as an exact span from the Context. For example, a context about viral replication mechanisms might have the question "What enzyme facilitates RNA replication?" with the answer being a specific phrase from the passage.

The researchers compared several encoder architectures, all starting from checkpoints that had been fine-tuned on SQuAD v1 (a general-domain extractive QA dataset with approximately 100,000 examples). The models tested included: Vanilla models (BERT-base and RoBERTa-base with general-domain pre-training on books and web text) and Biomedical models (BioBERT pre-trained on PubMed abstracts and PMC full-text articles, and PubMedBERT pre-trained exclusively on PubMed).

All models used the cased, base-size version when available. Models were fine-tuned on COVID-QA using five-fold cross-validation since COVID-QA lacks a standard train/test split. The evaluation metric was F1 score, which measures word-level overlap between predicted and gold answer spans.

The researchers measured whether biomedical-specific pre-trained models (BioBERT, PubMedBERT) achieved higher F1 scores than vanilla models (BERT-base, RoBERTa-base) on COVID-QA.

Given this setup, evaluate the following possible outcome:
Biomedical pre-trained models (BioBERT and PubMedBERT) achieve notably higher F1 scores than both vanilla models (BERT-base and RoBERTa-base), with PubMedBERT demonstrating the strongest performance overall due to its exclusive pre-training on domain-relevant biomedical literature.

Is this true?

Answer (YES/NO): NO